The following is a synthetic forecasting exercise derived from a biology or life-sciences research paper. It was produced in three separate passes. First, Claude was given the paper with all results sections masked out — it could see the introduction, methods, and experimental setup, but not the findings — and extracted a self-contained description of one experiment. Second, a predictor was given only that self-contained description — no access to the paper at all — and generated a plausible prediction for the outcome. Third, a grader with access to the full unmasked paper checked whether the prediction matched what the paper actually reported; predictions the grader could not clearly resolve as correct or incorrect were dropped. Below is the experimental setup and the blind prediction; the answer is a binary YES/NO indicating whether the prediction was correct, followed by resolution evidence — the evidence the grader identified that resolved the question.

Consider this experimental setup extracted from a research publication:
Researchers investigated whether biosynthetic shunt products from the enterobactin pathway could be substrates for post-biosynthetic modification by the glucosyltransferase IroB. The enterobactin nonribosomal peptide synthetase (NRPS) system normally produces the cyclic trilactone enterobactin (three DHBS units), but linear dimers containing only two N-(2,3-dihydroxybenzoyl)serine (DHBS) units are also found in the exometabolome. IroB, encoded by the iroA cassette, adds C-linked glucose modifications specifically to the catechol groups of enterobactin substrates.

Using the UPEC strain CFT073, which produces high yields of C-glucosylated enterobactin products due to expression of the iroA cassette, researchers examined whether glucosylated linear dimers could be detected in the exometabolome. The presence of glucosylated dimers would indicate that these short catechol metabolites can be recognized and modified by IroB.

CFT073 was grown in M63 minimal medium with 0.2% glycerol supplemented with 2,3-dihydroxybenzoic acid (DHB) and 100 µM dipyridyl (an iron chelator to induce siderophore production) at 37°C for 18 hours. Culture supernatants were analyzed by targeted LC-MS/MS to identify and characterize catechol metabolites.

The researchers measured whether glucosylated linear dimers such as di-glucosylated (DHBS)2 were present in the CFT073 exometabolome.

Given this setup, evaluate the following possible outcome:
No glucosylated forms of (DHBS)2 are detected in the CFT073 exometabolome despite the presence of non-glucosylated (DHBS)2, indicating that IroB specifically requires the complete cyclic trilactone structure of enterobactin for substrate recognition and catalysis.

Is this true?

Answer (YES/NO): NO